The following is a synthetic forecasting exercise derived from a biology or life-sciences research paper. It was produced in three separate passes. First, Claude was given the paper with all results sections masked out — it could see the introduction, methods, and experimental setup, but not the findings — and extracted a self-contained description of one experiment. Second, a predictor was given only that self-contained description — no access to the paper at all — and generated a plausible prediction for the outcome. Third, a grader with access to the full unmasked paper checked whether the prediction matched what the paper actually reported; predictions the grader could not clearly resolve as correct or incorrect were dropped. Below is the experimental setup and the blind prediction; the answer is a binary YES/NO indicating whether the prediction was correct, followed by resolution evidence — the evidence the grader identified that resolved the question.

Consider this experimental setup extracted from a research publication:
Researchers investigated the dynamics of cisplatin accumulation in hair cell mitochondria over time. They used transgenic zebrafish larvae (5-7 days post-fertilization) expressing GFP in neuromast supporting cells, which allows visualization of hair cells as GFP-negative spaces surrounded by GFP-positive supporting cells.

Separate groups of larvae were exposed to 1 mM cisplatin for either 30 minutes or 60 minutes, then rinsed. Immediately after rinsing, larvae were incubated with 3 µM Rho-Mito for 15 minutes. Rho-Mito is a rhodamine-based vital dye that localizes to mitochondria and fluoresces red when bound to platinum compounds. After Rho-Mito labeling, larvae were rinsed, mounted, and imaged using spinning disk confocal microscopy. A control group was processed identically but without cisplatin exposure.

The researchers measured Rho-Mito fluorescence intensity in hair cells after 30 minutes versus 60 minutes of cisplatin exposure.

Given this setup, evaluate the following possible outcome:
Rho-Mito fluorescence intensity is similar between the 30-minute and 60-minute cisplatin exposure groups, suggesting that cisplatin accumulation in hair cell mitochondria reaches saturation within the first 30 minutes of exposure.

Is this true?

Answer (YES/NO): YES